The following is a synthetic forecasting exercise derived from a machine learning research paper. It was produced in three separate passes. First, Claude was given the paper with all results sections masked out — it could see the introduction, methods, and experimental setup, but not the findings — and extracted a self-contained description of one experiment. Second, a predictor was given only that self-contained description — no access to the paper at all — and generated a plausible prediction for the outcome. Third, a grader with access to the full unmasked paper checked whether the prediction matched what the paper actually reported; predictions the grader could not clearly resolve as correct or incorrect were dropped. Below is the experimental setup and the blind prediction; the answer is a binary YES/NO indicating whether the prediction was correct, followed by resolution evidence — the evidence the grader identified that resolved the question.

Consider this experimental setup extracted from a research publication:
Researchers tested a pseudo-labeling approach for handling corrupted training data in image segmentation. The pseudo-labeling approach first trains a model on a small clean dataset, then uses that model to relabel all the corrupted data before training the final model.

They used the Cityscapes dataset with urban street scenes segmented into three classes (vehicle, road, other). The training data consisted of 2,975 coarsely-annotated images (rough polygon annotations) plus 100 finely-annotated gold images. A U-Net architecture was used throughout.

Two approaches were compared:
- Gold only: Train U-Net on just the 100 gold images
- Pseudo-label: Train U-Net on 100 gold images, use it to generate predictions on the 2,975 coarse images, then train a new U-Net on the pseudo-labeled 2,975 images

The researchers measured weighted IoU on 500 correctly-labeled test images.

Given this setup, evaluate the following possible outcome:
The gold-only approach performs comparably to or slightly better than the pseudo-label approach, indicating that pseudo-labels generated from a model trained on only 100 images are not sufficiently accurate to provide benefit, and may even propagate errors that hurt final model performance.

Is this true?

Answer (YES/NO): YES